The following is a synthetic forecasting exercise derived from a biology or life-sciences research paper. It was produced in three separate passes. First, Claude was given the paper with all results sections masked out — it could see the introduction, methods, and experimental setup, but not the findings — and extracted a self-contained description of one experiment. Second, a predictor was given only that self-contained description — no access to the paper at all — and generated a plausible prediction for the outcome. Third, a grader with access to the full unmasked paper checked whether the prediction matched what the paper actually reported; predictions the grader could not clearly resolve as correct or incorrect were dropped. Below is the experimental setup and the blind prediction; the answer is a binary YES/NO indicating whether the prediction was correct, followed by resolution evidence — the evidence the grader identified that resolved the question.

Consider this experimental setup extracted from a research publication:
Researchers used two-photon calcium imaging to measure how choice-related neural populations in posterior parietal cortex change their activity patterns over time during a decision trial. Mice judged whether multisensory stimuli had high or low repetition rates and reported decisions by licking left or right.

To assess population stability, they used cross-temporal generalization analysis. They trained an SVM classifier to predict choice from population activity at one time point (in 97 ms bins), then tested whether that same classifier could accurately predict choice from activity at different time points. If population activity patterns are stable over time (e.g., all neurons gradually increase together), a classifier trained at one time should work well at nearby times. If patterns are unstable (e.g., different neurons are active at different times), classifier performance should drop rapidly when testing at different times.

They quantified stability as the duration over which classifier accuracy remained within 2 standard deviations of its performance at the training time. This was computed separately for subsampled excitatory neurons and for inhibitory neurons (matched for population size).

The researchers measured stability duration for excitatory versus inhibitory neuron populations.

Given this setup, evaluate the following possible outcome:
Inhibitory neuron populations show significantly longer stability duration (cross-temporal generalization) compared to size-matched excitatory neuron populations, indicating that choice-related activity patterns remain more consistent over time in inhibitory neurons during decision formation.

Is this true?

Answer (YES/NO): NO